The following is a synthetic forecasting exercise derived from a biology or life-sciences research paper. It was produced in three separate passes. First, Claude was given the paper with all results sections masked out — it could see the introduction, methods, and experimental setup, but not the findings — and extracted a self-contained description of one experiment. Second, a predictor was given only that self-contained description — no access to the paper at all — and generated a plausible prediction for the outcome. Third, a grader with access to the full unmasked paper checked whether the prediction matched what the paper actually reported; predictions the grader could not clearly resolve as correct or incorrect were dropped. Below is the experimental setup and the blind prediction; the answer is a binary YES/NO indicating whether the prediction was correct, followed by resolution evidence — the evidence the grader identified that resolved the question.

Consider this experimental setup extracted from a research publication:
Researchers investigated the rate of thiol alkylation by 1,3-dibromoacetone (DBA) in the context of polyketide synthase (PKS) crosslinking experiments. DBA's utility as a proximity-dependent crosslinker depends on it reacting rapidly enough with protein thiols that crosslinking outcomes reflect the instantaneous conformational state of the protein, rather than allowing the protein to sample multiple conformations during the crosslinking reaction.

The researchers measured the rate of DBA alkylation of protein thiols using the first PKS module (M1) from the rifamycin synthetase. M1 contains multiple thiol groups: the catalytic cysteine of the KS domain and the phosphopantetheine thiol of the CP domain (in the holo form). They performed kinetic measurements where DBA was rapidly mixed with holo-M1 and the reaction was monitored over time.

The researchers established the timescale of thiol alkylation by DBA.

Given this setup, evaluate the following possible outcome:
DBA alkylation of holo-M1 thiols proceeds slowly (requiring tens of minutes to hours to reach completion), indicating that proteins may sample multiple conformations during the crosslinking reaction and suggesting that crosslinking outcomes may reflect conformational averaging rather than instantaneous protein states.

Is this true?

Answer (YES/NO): NO